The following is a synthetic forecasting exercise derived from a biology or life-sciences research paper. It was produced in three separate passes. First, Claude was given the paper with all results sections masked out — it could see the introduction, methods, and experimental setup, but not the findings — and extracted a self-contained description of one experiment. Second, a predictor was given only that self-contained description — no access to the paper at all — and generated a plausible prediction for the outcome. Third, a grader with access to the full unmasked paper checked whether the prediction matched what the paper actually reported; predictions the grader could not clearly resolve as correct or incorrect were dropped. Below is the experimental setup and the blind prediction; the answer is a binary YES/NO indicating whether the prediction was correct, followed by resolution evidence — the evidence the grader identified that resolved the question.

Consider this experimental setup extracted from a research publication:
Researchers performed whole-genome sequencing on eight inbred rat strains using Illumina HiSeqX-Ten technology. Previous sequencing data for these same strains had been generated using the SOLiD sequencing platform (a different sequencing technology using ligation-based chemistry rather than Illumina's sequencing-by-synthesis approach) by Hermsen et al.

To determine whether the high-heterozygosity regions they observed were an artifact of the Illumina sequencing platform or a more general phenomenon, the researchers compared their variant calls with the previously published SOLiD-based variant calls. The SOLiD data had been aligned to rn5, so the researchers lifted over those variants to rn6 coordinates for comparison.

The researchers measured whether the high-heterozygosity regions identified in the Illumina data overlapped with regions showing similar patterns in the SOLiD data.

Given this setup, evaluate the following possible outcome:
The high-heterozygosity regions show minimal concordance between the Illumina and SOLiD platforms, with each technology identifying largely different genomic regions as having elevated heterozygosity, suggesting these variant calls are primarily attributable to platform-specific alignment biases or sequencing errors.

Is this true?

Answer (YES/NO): NO